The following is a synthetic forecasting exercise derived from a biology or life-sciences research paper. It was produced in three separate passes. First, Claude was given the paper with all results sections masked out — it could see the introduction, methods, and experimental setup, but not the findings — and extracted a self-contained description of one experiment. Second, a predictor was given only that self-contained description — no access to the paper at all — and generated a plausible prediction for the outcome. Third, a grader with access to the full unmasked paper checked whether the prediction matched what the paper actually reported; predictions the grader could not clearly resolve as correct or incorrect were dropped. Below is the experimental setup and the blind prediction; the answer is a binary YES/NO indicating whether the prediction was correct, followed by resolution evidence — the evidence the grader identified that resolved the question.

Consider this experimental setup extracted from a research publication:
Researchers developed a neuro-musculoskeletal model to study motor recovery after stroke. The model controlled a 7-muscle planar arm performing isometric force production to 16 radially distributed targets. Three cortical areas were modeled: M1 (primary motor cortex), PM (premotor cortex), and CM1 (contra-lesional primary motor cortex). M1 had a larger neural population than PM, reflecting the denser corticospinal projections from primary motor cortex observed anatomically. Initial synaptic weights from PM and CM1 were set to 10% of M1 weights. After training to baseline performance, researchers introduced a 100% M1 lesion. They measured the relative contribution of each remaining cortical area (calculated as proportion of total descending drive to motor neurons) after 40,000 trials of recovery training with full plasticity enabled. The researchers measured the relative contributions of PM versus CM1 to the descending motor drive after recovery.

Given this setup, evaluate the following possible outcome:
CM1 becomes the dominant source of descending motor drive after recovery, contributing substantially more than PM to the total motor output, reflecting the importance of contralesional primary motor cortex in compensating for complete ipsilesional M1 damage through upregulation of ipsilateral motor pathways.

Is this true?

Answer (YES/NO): NO